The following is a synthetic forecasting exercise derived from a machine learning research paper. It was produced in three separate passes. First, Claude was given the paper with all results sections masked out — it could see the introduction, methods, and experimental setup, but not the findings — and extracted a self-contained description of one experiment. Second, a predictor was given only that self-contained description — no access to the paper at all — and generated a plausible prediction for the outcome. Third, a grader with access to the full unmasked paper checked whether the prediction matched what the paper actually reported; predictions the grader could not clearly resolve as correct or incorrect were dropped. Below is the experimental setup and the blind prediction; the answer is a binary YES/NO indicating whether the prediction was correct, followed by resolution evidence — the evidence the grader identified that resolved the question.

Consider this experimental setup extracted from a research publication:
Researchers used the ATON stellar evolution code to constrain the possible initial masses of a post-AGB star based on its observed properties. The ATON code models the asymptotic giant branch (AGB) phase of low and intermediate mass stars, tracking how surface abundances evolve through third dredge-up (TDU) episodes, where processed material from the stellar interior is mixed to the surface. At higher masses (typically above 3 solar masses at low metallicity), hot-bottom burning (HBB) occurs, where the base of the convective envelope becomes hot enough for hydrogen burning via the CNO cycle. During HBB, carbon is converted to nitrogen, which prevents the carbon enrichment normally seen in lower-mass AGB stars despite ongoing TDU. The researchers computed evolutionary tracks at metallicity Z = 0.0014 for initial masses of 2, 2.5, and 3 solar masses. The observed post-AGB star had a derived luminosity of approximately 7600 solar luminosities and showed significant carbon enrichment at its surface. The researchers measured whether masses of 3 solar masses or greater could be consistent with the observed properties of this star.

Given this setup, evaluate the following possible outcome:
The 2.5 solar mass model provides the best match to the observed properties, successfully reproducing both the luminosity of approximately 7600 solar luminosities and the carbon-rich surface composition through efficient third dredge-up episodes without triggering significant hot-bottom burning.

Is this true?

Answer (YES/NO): NO